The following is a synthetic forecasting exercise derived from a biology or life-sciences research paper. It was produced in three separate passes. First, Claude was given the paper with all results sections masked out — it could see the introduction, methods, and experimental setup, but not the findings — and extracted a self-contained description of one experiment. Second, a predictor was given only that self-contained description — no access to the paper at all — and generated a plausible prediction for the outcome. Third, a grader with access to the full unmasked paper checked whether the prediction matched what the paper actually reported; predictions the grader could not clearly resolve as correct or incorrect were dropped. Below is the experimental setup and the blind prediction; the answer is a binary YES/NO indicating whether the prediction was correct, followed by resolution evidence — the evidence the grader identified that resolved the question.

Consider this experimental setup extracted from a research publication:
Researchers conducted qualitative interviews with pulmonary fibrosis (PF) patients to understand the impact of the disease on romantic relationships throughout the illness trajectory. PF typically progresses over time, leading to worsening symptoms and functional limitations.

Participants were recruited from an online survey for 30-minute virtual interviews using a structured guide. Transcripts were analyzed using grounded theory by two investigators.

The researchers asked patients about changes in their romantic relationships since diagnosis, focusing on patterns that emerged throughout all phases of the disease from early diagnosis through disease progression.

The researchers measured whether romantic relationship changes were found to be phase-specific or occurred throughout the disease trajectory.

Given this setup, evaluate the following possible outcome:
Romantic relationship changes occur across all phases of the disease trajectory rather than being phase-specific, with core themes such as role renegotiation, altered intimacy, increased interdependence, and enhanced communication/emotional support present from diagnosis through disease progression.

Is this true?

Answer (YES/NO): NO